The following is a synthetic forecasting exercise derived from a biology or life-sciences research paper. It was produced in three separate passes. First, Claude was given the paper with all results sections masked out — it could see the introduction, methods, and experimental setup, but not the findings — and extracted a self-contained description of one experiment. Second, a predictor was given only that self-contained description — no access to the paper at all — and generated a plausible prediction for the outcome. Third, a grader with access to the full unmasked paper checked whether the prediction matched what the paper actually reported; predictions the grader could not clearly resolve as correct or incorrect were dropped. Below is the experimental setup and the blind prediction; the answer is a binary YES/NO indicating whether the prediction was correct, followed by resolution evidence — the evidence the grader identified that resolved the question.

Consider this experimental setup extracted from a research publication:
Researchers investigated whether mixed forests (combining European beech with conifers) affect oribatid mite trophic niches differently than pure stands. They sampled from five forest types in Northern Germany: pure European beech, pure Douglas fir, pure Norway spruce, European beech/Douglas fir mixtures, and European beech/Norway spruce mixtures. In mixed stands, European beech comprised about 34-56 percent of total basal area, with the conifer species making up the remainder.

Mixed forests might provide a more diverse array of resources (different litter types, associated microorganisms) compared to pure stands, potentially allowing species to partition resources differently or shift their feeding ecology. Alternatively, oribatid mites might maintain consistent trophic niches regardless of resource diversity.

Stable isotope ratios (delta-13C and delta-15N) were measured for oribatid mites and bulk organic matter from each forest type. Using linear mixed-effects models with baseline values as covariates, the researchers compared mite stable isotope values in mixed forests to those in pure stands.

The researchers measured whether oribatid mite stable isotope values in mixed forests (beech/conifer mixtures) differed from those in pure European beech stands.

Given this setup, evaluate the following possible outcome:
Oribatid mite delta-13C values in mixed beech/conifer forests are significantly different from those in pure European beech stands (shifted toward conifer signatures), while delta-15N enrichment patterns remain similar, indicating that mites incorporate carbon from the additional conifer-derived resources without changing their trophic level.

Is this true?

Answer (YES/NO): NO